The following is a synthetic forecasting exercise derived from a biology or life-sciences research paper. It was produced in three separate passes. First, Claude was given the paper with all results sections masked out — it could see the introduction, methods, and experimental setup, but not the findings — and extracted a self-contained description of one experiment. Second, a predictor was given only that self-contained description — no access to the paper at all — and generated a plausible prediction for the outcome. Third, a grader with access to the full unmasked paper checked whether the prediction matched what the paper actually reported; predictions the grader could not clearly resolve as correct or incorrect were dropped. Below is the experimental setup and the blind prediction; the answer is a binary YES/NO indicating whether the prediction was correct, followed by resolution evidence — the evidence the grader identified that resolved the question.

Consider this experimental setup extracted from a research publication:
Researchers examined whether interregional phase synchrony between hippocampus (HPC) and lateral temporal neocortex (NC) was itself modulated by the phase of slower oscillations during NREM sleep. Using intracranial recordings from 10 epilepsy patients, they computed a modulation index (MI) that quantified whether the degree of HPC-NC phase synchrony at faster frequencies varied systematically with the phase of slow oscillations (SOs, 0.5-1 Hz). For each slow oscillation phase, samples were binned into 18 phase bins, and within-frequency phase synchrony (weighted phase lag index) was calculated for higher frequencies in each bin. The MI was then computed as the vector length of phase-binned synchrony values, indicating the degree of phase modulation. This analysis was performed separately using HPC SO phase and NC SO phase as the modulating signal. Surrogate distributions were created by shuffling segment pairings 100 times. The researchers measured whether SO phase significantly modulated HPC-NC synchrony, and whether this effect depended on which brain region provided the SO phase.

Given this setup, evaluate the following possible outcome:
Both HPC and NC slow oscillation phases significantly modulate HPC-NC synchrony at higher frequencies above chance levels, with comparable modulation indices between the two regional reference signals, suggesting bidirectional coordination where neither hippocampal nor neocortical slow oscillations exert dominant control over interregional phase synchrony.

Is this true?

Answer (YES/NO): NO